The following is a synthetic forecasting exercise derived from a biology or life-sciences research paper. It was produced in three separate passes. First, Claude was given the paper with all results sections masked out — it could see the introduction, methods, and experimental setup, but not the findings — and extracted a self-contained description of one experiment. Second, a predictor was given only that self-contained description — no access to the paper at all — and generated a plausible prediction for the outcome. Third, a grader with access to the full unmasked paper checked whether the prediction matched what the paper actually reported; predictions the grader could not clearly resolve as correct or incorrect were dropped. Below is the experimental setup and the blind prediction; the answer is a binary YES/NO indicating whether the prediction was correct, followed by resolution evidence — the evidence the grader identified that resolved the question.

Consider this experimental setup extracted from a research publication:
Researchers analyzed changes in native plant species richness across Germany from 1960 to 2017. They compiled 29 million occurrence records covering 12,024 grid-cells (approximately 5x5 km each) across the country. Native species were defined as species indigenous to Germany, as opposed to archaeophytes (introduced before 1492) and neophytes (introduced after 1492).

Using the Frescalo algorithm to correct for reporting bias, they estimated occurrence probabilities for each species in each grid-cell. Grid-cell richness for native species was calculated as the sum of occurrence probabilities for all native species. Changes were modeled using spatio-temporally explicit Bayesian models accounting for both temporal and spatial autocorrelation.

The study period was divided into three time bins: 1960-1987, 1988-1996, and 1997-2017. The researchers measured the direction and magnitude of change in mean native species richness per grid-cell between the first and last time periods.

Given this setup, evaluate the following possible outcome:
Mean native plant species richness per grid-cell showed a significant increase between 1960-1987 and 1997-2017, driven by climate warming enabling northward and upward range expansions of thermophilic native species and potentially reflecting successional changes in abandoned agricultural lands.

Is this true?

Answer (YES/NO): NO